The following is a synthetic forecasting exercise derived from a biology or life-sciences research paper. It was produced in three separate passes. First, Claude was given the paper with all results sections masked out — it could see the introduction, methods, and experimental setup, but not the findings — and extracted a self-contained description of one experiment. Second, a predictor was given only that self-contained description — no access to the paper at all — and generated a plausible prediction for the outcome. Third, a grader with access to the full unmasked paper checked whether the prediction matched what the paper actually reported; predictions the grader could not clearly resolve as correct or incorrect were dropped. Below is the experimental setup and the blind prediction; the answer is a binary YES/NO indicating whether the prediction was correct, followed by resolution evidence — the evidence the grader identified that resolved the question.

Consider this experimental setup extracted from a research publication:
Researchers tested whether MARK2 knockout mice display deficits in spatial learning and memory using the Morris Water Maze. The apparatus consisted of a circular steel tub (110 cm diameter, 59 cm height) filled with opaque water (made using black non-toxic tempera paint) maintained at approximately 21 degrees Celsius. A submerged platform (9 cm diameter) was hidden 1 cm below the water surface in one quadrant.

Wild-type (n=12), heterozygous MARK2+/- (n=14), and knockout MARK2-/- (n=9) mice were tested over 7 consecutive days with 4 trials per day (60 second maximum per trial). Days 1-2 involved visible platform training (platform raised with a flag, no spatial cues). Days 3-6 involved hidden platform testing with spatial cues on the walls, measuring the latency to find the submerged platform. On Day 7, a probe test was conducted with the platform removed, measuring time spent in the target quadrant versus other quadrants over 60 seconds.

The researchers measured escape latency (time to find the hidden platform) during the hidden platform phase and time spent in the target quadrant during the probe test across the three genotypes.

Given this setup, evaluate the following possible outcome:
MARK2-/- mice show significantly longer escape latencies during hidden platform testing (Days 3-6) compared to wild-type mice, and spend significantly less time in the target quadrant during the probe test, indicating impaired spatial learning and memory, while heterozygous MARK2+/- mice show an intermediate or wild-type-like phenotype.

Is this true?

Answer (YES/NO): NO